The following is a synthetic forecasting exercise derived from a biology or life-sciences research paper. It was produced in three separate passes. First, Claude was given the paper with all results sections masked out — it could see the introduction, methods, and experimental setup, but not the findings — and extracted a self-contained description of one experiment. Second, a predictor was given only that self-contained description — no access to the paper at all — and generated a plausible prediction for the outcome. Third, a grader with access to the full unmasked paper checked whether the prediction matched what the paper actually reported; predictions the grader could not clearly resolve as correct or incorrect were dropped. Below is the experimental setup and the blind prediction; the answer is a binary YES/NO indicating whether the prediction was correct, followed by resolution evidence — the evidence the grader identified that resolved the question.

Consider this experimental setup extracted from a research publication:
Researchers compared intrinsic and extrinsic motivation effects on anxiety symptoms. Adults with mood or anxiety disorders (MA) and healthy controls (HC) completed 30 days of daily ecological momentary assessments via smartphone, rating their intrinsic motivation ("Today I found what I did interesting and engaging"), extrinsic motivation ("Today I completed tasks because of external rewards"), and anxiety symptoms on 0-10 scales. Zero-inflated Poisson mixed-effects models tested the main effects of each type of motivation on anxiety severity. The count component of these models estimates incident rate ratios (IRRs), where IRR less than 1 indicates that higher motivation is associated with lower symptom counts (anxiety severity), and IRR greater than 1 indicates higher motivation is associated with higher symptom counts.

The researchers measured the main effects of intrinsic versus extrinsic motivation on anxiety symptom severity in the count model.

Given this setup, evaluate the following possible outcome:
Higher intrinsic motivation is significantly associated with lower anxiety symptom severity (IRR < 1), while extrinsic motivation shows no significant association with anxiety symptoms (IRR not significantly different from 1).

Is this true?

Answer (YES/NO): NO